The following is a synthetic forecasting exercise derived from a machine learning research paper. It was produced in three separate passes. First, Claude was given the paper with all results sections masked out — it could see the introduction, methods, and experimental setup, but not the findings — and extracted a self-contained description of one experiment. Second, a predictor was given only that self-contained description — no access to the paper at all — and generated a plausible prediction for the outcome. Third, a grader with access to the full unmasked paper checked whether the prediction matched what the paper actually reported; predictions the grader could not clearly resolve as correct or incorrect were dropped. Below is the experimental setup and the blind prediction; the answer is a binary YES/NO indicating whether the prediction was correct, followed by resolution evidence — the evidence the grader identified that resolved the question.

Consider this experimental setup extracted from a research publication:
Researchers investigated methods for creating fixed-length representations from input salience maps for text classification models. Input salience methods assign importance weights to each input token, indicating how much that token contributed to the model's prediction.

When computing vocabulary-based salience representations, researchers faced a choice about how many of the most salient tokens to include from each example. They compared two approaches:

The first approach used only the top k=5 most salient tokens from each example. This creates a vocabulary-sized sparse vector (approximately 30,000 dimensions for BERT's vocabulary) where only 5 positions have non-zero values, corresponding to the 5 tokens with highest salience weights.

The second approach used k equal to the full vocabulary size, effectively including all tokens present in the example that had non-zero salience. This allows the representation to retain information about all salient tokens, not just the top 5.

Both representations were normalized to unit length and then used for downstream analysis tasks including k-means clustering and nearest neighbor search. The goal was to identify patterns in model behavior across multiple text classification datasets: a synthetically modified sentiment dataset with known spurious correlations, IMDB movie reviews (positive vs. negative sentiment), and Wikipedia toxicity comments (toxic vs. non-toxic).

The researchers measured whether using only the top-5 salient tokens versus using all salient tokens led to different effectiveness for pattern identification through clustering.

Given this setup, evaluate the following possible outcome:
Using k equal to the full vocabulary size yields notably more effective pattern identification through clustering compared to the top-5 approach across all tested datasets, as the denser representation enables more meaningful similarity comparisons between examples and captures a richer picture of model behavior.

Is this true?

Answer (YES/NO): NO